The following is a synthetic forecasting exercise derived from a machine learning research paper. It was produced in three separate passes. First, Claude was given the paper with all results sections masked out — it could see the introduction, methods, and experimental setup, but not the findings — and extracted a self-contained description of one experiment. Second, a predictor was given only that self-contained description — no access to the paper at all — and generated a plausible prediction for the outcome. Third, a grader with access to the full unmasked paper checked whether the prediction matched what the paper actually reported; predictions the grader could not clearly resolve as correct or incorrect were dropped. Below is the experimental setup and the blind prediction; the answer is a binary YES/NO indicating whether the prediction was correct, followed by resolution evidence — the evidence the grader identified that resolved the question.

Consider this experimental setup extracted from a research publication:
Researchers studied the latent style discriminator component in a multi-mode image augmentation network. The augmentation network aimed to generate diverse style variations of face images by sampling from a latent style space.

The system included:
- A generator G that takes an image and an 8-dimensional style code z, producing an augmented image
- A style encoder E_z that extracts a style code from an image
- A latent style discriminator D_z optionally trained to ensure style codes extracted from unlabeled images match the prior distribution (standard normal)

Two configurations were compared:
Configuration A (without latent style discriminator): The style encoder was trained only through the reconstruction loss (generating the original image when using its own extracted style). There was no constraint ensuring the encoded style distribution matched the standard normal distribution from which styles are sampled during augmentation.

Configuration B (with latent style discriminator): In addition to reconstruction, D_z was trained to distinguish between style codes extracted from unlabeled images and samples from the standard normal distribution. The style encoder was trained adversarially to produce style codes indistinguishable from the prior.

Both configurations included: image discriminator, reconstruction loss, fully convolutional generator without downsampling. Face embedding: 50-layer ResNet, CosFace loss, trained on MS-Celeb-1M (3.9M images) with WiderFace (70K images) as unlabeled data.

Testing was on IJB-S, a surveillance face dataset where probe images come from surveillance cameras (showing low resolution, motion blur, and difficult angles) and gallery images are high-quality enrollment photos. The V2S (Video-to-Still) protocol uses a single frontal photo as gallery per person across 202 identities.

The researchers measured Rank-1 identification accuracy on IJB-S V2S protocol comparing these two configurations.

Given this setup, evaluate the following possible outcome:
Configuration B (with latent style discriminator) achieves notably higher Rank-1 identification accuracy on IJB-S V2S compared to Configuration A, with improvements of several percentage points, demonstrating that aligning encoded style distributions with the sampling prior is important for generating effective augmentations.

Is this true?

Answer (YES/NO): NO